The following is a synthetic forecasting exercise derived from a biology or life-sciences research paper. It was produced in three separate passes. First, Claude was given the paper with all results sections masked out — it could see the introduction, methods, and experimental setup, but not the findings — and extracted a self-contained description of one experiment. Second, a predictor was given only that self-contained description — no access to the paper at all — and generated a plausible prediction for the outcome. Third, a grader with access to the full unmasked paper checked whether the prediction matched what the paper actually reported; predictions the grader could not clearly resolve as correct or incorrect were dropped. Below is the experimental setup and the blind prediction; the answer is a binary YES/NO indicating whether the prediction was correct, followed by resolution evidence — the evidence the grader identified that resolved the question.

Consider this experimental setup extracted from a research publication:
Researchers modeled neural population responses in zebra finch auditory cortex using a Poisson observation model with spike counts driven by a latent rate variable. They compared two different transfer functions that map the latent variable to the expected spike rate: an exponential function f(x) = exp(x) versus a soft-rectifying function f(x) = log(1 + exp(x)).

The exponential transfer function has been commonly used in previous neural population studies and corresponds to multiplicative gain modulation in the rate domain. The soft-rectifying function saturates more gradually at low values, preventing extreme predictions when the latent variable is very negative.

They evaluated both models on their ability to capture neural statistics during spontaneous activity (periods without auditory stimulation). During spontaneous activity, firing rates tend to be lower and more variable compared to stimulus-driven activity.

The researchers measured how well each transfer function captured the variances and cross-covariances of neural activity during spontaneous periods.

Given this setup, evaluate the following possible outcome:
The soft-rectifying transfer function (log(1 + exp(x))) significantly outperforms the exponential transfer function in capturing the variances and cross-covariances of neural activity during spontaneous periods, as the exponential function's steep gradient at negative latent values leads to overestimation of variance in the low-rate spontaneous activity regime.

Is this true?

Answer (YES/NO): YES